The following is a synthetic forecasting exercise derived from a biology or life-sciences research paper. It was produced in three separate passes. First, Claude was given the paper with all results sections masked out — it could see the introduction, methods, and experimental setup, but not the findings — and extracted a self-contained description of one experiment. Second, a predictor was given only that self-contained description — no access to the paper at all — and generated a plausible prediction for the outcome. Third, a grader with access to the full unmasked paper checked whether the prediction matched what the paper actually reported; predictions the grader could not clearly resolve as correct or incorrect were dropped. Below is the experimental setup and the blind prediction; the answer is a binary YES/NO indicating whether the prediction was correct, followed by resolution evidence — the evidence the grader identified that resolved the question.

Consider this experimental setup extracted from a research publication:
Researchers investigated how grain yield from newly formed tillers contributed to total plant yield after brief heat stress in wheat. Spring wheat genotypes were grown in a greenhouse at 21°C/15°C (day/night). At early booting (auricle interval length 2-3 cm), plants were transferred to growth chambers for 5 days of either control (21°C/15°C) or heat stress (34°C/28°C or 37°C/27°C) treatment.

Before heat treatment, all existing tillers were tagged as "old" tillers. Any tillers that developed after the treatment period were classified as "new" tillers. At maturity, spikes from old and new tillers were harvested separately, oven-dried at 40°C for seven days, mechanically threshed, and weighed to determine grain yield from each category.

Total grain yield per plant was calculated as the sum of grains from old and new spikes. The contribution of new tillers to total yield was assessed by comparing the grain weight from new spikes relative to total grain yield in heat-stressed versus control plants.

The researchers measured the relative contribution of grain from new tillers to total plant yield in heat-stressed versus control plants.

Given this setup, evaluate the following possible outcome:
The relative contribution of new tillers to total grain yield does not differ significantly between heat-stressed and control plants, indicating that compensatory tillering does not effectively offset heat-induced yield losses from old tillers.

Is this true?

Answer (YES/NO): NO